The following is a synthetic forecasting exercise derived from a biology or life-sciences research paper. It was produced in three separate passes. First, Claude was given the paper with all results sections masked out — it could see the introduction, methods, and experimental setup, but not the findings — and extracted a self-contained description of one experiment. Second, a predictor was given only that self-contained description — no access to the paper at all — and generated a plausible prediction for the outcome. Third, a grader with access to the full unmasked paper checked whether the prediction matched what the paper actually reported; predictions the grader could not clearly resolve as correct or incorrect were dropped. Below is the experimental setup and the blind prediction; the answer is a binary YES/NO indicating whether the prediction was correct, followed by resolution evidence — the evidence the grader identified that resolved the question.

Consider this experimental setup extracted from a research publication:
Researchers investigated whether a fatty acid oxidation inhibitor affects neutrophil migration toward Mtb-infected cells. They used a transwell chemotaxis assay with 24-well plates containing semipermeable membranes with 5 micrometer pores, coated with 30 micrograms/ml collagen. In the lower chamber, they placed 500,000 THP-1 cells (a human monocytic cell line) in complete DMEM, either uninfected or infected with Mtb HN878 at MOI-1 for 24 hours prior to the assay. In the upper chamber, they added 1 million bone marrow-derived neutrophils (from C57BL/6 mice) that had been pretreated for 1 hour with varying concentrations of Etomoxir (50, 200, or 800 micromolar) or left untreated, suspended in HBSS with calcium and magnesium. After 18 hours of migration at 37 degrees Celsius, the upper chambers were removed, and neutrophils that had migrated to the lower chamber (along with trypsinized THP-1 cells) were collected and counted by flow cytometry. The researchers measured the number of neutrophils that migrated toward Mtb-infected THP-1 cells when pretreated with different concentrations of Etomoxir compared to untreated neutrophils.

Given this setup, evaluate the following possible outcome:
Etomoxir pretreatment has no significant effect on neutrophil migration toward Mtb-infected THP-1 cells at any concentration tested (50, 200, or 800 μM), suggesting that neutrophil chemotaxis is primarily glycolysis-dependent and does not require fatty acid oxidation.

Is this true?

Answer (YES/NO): NO